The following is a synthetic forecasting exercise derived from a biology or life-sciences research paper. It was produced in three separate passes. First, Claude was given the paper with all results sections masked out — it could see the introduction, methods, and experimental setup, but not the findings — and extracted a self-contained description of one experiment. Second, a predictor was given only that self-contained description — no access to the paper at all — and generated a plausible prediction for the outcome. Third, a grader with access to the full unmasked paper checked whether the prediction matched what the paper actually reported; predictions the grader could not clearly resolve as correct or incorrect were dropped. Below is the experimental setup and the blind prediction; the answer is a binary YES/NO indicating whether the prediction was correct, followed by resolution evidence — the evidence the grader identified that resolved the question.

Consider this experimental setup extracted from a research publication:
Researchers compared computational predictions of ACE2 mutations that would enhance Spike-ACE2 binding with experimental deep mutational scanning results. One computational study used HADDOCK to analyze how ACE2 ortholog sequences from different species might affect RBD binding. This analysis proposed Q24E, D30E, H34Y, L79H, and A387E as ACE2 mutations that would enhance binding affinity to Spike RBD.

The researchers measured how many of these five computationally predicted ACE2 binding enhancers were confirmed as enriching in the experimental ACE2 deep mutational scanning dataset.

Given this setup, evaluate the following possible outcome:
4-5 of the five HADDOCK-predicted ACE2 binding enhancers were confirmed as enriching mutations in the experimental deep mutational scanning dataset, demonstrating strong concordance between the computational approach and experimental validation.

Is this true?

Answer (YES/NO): NO